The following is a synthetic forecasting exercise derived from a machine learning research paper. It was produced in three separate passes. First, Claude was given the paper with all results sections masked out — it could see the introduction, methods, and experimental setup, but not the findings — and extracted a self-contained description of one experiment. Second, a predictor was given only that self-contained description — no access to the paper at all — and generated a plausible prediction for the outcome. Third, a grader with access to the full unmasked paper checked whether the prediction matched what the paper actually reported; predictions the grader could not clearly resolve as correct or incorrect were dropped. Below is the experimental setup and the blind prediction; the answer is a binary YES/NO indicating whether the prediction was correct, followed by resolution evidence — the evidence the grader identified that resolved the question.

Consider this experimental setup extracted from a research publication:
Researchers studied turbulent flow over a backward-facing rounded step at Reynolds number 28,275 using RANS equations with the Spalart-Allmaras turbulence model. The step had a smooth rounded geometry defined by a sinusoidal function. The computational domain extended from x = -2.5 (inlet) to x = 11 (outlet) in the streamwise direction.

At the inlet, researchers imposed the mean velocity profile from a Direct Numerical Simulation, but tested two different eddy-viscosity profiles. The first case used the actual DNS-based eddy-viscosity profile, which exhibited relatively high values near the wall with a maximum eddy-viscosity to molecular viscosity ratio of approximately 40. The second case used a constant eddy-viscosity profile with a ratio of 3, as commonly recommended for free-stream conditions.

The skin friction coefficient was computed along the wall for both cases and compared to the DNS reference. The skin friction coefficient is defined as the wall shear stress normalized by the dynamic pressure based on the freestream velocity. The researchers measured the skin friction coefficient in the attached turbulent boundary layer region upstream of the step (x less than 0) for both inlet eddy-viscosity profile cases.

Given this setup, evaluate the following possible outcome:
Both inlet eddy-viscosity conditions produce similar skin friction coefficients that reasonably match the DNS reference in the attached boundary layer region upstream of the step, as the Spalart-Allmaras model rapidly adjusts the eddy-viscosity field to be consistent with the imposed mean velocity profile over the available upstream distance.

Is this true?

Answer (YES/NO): NO